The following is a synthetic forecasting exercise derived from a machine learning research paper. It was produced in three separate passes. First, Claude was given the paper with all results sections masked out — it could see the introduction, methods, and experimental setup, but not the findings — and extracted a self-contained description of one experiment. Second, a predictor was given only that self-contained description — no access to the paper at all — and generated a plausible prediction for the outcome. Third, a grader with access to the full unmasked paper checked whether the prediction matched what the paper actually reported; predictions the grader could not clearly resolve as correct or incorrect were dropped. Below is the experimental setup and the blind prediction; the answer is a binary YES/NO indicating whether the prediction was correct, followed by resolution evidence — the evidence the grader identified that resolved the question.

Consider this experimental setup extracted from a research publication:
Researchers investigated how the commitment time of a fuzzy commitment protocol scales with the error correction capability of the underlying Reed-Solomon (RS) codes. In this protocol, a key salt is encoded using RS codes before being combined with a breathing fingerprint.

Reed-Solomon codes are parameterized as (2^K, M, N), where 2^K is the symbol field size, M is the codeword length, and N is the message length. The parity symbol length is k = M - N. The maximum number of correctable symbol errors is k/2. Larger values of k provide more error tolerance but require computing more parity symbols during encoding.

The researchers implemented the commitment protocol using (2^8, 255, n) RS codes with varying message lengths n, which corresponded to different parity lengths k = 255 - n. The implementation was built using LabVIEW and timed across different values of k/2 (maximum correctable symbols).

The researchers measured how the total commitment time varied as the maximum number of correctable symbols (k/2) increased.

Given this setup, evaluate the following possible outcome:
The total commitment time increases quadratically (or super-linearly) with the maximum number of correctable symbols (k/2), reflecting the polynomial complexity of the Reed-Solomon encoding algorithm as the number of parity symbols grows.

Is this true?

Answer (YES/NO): NO